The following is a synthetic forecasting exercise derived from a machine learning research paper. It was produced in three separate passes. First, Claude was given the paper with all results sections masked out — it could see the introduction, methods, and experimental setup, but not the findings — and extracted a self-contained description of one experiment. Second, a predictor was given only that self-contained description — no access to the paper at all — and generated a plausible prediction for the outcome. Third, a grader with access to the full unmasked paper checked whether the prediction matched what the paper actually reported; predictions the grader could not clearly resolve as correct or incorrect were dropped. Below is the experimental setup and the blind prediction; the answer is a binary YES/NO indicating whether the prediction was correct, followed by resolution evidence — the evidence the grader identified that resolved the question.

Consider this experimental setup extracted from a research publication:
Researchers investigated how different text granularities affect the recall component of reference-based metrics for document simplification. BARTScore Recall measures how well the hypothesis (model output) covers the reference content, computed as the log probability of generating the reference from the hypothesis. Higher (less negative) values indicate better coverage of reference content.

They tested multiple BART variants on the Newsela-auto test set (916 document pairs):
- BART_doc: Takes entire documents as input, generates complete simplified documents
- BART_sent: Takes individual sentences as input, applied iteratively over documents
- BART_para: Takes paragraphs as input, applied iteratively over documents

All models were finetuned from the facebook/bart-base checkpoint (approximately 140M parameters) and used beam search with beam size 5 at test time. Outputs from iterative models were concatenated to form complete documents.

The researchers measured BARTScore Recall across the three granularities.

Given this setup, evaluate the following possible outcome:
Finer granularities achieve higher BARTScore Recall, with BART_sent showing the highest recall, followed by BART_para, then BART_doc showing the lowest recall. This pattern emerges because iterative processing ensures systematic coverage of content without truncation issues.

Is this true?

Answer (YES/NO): NO